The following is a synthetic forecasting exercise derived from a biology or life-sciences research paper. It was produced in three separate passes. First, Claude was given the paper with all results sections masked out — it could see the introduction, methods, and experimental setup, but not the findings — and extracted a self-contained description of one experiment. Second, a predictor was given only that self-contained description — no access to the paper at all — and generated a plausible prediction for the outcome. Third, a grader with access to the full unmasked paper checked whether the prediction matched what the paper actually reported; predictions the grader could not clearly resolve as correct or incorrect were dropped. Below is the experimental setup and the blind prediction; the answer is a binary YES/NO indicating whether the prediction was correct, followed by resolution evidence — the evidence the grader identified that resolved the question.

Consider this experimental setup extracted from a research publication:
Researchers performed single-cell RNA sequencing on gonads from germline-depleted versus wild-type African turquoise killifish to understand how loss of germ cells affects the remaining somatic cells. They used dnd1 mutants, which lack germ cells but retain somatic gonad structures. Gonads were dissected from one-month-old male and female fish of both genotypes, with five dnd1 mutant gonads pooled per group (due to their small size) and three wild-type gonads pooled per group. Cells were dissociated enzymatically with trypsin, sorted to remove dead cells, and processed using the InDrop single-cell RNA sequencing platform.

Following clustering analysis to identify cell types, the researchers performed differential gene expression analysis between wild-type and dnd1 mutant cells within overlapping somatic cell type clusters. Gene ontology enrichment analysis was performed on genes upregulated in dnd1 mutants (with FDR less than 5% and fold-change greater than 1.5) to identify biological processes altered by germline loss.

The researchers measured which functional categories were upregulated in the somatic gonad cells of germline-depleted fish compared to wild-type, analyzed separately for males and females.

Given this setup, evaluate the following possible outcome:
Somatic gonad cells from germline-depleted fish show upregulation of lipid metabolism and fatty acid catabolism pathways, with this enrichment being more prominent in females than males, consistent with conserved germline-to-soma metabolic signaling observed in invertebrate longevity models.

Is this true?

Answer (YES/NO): NO